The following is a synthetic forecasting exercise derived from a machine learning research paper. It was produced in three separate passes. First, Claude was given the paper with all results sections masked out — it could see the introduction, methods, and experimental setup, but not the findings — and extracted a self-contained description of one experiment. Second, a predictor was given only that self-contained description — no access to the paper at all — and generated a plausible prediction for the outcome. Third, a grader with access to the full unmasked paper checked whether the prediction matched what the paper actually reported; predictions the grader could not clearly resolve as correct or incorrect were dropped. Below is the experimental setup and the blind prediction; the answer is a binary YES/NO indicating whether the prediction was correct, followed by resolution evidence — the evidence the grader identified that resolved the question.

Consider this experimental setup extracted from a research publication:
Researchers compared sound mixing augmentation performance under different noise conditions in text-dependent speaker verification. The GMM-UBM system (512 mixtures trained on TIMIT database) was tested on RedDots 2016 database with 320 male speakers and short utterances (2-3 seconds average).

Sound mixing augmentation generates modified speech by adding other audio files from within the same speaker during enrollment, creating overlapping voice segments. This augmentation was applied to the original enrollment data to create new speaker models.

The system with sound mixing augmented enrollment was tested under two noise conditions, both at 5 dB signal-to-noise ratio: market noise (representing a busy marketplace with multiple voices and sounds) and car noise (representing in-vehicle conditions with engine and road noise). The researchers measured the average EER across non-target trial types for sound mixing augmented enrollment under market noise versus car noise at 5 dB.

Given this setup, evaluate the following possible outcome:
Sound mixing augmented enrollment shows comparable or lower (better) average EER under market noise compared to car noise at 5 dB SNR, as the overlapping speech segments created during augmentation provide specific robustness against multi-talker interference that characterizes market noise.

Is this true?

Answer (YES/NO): NO